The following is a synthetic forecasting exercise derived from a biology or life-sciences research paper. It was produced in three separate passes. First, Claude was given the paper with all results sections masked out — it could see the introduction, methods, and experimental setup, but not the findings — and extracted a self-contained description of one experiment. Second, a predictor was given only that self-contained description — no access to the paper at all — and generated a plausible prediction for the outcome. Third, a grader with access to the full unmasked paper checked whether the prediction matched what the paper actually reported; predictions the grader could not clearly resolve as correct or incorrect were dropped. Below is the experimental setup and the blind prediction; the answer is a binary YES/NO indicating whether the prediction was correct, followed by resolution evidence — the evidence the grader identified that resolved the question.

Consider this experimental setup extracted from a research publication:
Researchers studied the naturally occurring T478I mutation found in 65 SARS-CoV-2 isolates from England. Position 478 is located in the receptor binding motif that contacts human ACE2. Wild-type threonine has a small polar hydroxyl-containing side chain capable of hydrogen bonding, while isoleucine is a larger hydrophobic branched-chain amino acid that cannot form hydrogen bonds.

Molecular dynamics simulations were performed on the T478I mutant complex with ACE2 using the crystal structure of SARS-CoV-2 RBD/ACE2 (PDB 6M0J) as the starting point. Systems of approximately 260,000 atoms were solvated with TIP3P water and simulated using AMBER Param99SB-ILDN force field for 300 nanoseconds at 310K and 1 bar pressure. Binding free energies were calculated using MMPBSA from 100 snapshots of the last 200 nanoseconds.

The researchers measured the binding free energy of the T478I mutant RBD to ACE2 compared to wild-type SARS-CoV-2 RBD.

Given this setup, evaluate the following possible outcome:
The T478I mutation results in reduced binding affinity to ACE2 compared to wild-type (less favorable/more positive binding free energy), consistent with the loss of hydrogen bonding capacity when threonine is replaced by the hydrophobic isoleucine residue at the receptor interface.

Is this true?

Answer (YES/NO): NO